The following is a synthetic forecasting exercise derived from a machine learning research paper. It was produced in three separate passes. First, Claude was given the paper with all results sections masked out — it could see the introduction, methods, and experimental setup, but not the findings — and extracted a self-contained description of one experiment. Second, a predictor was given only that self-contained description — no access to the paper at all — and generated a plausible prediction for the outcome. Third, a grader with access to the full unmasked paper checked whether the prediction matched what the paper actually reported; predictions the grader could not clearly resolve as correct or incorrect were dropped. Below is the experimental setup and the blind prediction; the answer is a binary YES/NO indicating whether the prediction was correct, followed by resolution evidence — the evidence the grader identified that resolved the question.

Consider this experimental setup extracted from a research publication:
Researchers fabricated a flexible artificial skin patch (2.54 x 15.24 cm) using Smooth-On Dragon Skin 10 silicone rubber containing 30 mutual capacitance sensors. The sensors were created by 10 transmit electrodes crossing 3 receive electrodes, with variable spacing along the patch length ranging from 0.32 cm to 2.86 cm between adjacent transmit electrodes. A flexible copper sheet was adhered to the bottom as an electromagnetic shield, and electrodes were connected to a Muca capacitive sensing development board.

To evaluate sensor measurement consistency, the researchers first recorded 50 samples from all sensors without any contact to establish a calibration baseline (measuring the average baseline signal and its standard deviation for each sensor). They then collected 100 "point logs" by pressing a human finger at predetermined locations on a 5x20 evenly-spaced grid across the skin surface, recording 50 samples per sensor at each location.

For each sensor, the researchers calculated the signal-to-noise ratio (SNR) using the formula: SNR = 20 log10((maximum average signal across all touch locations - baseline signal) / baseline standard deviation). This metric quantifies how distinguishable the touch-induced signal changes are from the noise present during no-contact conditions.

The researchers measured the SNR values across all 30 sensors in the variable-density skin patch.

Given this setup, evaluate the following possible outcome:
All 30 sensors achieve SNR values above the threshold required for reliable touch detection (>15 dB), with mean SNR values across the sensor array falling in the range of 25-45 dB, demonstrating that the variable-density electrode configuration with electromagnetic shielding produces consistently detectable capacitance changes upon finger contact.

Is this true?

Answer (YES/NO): NO